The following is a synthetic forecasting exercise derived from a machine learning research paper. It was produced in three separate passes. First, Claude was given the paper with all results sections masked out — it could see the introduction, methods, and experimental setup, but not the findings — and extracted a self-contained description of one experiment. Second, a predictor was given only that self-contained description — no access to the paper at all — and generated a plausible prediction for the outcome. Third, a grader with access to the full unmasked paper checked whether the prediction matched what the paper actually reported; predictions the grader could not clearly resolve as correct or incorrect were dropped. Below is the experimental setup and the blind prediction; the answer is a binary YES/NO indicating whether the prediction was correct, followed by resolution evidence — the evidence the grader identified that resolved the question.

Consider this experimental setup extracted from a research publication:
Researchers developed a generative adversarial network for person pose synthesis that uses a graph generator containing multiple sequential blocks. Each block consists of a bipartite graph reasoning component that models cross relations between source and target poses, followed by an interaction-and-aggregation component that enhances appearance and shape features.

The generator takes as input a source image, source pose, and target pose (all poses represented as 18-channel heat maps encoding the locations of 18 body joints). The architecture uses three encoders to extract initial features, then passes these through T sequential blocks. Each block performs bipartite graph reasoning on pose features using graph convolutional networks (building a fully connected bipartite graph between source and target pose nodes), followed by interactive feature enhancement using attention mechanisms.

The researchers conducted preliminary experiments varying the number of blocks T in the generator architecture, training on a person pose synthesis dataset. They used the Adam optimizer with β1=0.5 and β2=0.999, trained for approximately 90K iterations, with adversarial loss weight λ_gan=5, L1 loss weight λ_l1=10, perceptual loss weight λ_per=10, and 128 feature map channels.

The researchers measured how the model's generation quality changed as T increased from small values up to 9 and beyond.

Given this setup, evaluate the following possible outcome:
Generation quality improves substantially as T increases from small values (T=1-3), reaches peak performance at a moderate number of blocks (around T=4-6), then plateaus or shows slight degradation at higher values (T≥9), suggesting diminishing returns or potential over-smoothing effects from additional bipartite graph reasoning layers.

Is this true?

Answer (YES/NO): NO